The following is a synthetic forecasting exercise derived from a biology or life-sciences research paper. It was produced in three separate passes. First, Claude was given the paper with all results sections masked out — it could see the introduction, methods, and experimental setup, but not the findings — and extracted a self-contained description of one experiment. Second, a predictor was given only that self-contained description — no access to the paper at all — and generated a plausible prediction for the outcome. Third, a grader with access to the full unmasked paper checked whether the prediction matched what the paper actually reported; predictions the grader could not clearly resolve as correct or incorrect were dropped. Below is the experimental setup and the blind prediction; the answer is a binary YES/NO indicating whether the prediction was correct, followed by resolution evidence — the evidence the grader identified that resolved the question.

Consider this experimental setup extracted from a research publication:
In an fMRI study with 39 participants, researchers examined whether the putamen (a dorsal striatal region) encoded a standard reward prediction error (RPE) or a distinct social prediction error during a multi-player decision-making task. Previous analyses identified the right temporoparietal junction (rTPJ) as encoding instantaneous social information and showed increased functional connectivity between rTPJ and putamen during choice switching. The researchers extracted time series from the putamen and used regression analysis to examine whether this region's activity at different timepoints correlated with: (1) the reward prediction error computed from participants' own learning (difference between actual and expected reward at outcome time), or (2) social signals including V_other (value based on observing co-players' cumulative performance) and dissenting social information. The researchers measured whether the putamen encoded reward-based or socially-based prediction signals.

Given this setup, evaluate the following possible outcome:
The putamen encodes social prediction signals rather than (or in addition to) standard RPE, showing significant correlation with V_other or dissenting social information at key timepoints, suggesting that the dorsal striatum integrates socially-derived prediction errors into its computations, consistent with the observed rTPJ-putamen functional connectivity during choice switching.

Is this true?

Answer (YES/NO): YES